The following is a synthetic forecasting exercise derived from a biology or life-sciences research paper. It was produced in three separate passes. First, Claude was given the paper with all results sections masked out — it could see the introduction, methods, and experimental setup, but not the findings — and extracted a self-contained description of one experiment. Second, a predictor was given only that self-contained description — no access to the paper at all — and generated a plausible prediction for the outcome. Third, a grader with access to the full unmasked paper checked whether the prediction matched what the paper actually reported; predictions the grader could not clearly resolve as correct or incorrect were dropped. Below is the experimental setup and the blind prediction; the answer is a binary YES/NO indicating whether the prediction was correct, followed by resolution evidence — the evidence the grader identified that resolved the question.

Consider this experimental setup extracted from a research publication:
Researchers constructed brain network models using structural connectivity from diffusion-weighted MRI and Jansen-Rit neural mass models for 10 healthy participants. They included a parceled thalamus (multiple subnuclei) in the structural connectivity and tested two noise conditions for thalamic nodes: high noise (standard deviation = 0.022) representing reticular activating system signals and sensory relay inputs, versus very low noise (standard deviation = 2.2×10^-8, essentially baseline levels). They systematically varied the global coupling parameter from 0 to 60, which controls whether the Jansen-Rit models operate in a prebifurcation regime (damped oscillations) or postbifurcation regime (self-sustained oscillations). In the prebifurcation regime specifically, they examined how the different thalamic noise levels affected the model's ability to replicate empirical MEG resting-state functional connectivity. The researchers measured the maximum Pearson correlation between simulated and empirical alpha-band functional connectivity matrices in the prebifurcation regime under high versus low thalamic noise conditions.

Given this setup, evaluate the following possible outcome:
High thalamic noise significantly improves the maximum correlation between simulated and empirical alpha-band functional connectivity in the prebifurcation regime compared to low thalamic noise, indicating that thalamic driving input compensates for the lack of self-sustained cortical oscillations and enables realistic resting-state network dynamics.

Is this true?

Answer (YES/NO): YES